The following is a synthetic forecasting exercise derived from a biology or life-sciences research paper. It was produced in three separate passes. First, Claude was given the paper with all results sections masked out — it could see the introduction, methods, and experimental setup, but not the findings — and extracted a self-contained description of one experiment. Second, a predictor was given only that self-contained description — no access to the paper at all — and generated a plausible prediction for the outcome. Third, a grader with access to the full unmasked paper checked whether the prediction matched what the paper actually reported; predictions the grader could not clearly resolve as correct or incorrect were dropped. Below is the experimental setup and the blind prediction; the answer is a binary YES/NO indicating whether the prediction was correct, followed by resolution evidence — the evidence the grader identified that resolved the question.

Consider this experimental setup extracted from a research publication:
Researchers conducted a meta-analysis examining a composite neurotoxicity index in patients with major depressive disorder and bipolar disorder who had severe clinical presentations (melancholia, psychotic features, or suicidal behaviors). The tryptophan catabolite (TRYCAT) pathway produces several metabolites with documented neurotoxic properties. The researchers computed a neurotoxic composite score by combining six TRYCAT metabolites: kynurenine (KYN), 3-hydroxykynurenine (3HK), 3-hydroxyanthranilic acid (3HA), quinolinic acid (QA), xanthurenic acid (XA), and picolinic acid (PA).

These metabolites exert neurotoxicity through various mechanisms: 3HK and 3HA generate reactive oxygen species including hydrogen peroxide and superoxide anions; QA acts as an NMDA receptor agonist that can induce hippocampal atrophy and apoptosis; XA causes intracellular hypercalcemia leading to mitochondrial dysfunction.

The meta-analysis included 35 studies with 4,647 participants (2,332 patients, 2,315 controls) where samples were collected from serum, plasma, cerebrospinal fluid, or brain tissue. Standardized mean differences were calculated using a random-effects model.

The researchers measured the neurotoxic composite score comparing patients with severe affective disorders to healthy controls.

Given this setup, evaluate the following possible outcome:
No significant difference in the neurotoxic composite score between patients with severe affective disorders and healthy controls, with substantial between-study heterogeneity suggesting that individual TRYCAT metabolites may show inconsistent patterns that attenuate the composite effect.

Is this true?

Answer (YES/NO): YES